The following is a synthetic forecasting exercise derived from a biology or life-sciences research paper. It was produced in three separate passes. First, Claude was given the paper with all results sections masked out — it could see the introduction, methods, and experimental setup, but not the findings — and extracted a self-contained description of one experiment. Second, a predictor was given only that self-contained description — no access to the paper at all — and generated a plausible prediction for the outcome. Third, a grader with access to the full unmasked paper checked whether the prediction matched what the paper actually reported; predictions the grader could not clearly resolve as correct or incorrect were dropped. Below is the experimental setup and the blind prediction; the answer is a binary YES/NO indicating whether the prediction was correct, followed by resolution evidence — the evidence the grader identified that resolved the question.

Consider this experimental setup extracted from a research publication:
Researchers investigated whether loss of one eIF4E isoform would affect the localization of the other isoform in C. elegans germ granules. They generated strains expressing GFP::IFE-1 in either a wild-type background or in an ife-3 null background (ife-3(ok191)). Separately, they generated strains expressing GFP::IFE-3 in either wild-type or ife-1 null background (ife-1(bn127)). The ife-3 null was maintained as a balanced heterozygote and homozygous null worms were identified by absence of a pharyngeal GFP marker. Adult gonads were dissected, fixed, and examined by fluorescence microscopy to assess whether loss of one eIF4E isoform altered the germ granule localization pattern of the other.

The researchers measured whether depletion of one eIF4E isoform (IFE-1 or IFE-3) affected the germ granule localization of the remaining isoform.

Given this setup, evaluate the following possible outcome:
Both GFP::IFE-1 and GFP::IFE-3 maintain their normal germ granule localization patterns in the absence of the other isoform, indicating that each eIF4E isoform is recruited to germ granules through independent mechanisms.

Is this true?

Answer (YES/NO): NO